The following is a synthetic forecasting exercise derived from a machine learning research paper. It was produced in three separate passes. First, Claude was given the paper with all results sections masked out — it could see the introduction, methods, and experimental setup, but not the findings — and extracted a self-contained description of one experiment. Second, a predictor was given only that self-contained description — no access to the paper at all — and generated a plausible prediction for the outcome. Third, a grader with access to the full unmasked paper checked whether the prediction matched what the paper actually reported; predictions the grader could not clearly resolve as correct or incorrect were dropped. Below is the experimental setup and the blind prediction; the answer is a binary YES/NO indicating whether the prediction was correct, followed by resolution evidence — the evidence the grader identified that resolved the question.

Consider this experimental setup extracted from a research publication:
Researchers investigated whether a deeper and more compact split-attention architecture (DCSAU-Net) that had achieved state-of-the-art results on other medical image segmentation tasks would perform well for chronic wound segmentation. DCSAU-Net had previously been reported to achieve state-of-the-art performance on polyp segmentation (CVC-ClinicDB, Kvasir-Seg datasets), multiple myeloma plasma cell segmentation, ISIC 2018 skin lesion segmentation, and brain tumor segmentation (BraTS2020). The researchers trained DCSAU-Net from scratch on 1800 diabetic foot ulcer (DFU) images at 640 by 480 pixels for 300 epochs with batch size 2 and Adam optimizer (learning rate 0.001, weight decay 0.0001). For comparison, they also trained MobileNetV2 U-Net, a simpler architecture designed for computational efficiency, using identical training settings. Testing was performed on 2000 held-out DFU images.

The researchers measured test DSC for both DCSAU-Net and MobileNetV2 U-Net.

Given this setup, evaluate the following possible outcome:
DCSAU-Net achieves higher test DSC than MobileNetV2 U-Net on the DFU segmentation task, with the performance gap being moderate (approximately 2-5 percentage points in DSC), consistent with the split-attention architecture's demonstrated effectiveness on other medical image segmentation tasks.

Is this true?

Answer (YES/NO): NO